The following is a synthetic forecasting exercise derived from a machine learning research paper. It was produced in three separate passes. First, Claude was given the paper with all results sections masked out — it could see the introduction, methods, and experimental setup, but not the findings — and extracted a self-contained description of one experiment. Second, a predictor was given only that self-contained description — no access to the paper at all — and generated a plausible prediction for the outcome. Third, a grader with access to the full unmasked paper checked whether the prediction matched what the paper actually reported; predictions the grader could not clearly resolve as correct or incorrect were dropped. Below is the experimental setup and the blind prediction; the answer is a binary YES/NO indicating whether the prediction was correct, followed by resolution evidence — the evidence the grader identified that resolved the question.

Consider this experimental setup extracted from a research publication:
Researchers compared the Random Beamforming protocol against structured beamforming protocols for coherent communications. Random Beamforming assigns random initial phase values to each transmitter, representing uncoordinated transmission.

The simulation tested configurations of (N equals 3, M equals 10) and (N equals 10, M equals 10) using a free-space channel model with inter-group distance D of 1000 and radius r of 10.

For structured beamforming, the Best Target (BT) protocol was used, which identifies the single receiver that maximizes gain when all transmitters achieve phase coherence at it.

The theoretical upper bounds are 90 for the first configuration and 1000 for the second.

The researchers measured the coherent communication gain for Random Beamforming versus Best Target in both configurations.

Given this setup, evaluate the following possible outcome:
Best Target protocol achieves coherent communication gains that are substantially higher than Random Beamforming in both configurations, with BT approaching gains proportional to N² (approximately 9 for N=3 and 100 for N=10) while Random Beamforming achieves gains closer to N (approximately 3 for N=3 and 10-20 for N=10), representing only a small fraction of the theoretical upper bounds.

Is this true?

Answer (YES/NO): NO